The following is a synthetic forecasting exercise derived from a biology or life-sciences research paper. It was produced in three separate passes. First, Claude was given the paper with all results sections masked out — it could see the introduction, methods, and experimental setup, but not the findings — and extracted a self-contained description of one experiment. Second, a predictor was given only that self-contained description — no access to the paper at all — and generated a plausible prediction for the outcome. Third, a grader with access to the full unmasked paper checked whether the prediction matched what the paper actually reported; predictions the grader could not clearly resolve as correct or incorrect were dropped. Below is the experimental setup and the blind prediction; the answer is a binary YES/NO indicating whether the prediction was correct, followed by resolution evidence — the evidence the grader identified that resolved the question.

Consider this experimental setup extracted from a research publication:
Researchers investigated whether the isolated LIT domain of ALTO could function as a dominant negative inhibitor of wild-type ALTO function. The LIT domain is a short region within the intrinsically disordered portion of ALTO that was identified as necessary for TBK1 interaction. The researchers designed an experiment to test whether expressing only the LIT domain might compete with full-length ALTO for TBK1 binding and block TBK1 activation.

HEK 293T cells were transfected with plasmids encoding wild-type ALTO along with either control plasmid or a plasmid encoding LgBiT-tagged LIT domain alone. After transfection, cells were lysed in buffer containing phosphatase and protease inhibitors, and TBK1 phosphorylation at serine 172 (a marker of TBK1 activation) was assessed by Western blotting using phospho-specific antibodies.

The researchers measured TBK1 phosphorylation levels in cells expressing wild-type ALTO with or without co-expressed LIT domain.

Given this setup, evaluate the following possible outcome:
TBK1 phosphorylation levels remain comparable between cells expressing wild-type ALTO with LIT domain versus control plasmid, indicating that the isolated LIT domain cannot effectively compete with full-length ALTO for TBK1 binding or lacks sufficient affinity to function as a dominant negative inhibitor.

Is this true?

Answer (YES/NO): NO